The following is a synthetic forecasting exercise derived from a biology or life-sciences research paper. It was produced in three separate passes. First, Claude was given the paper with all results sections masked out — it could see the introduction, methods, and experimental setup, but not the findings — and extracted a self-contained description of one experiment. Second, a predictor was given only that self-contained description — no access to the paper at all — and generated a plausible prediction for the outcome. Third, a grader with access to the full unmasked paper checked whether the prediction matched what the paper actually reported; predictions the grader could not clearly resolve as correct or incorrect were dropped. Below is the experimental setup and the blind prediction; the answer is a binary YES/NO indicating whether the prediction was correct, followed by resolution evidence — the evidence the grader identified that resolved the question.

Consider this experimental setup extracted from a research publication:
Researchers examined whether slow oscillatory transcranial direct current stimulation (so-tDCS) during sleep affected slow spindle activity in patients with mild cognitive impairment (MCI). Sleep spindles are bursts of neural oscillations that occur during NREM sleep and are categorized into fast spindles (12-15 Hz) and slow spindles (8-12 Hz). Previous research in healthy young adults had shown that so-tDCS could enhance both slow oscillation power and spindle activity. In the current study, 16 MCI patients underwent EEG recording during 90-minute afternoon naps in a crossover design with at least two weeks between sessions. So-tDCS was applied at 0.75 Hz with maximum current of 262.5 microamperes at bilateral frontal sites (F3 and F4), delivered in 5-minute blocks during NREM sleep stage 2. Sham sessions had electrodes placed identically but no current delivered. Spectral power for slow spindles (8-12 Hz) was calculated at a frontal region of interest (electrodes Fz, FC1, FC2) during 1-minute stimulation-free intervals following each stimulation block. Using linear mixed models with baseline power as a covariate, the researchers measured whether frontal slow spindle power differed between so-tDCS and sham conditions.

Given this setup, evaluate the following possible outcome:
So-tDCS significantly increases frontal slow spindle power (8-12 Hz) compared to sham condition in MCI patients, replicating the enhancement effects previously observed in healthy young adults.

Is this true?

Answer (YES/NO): YES